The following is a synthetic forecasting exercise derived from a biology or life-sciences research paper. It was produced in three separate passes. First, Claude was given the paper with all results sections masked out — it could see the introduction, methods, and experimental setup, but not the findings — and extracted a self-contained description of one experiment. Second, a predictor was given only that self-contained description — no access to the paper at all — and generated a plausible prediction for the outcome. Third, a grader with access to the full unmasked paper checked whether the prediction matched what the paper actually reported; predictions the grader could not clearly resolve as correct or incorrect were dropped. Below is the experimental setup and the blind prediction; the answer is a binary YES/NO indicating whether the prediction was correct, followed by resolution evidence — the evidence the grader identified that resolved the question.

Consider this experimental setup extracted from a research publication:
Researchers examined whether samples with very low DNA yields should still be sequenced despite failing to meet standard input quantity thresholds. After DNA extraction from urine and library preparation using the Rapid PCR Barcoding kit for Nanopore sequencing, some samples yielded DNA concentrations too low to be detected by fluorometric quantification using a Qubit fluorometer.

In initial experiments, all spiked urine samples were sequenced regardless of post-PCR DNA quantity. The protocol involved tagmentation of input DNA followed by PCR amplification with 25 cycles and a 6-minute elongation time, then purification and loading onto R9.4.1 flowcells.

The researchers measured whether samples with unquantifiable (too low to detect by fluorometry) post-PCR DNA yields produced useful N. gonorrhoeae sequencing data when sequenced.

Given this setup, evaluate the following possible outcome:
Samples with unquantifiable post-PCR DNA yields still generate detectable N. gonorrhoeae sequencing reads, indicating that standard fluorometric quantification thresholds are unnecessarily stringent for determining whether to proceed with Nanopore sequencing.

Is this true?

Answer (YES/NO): NO